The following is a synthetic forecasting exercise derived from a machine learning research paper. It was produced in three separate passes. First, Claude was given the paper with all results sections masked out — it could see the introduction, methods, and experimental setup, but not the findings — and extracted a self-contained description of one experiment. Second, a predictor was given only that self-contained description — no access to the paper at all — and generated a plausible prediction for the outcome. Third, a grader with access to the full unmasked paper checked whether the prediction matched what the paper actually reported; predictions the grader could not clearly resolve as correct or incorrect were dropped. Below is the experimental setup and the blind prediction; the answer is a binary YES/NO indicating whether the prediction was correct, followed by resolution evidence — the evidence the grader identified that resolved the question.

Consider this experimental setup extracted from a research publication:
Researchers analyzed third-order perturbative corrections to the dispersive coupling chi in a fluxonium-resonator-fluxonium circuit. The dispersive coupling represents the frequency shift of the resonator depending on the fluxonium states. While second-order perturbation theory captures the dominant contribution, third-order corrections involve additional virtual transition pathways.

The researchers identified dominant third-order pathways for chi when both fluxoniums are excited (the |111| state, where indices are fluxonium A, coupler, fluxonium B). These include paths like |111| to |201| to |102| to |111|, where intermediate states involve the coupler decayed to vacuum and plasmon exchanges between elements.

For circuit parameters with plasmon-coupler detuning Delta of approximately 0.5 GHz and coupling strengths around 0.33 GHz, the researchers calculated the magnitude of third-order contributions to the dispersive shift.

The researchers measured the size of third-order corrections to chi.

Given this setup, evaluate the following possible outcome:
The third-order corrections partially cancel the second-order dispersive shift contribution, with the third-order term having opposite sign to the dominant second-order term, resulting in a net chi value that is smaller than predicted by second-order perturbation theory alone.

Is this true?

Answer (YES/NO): YES